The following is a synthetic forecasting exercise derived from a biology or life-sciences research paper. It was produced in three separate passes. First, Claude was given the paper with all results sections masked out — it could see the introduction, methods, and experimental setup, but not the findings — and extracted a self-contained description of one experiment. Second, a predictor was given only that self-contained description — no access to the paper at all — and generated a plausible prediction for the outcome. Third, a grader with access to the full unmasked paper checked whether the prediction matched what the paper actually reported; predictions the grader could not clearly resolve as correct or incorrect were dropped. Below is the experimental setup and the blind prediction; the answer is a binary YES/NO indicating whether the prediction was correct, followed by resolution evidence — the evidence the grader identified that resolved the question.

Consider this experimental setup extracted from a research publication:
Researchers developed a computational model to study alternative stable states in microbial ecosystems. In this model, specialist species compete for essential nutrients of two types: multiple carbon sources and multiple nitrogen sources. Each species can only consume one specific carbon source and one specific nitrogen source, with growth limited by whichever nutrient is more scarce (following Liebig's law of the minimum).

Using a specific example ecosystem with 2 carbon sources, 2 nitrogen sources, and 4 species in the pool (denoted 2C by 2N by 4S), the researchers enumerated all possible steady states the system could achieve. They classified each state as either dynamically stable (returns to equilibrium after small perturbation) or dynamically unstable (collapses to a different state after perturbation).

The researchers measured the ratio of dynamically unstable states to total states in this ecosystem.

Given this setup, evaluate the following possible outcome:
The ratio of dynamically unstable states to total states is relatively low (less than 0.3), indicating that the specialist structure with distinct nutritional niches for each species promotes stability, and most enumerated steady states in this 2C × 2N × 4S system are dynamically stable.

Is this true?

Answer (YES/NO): YES